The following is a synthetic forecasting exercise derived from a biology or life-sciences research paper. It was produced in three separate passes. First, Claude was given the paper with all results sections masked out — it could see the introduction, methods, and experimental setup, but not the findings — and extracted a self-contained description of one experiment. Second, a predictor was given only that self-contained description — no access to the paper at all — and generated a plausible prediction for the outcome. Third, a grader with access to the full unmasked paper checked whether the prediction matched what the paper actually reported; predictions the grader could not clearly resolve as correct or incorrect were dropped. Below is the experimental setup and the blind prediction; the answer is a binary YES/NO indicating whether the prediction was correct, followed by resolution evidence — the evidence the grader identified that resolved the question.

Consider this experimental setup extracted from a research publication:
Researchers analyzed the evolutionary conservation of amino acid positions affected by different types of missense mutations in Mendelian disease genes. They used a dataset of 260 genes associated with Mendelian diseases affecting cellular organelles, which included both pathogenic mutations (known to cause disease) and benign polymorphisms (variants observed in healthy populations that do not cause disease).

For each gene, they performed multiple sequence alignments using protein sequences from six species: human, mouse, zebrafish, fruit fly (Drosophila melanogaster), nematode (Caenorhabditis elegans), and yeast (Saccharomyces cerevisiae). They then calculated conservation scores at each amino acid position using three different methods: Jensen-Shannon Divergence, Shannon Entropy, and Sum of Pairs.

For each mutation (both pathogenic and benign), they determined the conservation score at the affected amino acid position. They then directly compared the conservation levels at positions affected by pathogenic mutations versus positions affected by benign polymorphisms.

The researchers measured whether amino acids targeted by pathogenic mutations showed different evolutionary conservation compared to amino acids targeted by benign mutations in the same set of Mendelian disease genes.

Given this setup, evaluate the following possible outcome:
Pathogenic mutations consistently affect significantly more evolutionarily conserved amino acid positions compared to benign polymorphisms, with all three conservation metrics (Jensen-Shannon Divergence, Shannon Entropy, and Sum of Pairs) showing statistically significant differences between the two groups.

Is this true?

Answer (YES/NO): YES